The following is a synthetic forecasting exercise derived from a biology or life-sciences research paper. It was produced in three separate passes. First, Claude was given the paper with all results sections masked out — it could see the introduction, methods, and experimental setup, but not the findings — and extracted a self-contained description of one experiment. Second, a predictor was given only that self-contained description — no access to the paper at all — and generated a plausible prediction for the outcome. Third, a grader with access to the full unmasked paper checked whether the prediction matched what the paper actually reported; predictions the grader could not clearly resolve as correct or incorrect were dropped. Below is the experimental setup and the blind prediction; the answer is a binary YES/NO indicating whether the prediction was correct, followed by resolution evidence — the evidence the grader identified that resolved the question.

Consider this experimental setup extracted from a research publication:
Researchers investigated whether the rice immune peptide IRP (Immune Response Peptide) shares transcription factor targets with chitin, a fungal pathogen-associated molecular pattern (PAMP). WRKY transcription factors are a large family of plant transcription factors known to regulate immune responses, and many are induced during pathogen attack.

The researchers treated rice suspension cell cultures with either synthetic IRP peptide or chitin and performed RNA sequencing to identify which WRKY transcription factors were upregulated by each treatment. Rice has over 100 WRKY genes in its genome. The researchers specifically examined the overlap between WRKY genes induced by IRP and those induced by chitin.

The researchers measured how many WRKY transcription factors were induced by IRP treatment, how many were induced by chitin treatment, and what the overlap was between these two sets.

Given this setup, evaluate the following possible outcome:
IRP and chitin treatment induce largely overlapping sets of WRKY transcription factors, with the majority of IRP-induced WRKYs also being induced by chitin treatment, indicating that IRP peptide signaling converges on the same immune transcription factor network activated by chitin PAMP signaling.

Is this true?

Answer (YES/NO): YES